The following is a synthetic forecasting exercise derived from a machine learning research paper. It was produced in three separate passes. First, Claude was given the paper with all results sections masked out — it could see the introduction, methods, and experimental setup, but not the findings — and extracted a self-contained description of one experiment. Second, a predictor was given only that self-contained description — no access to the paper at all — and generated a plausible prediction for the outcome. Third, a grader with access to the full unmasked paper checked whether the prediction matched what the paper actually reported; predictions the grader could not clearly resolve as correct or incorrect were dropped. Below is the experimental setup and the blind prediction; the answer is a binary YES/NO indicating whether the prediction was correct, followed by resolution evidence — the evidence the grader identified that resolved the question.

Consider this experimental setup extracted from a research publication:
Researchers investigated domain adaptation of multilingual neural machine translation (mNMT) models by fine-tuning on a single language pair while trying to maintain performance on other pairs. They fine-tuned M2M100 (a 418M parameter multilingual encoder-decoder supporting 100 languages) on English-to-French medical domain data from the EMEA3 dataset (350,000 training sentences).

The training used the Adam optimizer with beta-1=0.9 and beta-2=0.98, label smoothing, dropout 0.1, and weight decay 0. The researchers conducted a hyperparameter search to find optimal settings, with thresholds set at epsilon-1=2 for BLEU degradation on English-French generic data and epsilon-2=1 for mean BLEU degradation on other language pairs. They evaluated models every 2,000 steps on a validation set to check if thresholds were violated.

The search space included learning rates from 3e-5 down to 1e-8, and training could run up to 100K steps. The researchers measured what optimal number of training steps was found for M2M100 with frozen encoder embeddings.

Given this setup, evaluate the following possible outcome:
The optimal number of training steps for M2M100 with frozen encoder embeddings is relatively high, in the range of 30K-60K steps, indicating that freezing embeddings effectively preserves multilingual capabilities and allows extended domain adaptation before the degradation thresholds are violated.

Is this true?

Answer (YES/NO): YES